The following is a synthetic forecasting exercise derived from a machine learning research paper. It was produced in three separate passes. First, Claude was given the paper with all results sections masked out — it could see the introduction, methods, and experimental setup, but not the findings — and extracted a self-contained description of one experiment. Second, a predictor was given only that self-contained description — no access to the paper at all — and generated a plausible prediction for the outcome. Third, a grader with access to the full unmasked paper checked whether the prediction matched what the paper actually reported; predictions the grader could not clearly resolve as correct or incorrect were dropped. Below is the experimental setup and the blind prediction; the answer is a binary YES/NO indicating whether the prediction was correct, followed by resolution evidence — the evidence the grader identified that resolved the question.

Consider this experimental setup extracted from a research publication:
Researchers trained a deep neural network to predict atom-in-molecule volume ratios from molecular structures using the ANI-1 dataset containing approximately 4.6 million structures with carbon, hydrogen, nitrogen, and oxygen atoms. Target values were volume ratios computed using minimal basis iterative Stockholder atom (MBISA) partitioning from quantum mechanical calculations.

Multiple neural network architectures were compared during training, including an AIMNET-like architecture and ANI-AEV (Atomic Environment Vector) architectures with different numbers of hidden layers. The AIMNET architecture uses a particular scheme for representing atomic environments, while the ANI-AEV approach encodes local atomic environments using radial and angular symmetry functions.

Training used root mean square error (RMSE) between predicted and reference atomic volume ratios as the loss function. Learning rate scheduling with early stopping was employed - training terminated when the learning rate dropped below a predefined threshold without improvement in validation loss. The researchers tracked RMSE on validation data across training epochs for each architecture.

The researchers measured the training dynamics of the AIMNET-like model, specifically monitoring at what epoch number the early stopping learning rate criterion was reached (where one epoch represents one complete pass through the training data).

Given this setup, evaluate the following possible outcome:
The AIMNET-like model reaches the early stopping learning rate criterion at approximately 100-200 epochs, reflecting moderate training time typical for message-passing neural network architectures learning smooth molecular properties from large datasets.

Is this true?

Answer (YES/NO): NO